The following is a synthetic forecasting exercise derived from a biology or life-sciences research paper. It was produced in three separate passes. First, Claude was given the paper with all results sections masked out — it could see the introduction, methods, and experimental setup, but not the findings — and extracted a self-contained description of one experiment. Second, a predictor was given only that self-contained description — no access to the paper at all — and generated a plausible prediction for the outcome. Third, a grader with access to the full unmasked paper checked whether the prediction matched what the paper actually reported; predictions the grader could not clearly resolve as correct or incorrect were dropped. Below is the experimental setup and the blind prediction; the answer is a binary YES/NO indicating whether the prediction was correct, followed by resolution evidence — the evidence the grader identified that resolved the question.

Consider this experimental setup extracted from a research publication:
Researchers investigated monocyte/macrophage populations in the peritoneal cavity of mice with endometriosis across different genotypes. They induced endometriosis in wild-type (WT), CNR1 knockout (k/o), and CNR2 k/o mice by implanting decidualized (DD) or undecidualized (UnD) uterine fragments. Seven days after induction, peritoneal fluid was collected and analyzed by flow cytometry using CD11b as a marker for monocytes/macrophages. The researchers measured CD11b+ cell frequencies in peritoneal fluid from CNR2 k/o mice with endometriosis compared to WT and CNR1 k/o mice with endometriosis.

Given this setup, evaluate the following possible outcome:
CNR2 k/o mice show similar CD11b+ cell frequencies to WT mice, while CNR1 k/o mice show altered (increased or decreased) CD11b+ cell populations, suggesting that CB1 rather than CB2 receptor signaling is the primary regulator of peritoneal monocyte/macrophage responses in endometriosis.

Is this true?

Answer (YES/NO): NO